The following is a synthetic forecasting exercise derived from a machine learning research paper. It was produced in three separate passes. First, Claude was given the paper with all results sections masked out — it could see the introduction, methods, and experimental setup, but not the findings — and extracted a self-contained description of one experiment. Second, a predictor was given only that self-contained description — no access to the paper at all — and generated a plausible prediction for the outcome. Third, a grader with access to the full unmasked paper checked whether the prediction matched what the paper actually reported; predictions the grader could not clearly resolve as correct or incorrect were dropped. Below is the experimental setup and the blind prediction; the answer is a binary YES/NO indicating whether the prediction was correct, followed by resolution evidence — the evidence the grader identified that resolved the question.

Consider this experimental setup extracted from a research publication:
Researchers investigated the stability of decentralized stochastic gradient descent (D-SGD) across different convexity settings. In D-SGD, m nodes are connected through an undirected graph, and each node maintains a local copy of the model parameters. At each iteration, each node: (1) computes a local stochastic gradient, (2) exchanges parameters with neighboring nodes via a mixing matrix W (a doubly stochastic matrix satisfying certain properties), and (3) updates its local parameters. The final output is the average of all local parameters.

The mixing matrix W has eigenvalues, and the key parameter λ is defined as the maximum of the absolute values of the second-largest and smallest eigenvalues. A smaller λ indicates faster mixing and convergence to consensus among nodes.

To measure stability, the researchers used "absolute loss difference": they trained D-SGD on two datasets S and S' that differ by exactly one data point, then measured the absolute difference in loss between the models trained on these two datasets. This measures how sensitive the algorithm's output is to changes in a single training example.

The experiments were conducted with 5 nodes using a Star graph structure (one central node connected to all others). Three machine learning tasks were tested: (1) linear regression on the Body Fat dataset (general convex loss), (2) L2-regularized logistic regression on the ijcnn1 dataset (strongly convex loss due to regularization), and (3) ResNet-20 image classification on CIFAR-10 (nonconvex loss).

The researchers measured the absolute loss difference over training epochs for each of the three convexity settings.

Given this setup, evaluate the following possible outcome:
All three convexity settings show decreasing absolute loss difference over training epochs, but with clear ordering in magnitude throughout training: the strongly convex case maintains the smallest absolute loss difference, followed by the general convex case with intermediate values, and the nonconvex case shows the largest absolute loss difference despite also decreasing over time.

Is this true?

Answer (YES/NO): NO